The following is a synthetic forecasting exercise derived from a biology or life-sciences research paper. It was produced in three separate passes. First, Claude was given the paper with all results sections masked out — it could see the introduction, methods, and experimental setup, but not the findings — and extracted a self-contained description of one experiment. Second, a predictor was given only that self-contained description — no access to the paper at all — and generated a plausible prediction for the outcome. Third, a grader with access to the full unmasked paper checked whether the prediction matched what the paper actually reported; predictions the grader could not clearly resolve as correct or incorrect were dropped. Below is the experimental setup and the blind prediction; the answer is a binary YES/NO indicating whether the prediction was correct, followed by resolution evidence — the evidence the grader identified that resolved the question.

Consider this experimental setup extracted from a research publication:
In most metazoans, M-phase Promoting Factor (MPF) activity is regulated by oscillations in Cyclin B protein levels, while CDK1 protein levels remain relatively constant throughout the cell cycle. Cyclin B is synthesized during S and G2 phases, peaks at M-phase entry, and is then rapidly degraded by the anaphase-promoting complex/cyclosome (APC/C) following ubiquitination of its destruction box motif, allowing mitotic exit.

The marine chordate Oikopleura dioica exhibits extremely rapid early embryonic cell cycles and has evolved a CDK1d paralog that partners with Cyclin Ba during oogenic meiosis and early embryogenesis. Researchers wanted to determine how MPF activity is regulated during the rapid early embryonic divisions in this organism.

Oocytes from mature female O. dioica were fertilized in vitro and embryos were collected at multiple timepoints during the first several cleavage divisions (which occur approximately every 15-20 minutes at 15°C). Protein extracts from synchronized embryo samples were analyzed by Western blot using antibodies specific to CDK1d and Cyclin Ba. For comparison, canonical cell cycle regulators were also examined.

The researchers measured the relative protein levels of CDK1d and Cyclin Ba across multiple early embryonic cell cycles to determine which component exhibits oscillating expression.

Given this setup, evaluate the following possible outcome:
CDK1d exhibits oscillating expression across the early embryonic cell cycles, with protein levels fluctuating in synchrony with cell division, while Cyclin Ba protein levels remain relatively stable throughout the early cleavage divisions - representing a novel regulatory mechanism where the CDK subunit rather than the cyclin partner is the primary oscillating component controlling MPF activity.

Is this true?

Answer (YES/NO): YES